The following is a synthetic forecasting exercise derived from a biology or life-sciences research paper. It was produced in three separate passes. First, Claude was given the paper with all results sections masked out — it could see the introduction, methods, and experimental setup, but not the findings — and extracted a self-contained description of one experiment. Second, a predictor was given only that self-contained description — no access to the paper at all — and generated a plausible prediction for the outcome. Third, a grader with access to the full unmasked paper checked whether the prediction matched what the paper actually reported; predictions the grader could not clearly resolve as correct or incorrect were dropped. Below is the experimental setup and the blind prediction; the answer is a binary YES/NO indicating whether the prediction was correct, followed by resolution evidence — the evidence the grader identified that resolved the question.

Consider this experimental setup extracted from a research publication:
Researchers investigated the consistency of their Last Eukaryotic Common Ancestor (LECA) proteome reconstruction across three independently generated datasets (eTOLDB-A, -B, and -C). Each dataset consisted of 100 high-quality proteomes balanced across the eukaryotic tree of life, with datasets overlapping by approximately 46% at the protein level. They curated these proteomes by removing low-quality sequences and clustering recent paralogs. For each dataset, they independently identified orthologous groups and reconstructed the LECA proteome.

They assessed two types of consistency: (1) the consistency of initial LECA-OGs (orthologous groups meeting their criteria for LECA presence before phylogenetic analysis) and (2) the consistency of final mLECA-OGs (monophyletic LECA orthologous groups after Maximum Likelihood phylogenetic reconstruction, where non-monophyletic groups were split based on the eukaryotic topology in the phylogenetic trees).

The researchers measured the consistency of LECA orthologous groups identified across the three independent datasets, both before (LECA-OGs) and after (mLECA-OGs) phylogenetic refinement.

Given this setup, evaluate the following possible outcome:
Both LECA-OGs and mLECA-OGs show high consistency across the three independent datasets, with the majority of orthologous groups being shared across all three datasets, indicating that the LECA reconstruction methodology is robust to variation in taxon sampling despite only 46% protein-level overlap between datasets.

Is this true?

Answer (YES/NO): NO